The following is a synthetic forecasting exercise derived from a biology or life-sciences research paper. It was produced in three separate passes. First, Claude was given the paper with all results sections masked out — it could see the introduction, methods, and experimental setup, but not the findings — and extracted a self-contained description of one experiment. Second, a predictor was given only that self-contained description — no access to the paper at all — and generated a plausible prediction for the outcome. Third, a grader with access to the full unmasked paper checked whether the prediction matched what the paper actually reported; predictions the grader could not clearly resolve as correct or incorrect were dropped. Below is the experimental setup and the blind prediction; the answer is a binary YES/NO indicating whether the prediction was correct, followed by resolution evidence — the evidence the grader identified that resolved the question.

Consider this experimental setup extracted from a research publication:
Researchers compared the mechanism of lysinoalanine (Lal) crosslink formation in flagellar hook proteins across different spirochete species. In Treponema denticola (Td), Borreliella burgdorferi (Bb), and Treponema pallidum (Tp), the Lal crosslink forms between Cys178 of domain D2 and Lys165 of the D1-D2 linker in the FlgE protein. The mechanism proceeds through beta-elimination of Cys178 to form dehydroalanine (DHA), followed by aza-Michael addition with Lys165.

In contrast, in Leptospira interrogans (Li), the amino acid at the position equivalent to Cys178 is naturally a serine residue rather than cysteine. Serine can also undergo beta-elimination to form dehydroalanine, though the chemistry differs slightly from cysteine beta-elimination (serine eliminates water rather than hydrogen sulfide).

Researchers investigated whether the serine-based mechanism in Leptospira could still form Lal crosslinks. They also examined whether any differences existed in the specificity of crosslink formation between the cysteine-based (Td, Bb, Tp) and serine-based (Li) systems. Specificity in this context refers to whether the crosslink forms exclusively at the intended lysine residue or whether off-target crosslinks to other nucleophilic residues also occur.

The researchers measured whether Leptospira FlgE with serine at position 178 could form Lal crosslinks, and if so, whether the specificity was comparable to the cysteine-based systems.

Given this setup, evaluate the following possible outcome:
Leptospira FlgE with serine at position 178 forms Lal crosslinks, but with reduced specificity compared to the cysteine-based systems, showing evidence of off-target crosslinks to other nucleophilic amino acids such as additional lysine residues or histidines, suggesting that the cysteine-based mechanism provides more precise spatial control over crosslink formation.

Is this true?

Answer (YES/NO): NO